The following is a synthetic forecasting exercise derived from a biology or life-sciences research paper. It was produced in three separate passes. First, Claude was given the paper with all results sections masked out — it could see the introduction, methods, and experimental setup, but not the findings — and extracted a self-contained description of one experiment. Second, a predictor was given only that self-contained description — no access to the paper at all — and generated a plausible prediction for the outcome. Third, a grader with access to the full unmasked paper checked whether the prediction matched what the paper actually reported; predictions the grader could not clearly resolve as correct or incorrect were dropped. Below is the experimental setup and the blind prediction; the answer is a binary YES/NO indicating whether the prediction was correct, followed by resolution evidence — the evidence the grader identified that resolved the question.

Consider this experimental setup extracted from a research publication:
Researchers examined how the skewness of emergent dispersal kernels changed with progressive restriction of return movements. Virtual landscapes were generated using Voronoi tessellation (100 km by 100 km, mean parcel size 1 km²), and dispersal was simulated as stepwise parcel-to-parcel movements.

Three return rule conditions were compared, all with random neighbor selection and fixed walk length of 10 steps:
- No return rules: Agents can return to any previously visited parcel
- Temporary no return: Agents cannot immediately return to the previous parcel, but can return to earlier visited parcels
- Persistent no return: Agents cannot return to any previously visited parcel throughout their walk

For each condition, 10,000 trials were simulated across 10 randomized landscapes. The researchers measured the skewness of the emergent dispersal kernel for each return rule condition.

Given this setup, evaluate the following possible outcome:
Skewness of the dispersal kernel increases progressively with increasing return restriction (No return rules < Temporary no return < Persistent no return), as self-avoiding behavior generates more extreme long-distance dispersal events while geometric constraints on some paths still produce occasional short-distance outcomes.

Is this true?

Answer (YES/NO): NO